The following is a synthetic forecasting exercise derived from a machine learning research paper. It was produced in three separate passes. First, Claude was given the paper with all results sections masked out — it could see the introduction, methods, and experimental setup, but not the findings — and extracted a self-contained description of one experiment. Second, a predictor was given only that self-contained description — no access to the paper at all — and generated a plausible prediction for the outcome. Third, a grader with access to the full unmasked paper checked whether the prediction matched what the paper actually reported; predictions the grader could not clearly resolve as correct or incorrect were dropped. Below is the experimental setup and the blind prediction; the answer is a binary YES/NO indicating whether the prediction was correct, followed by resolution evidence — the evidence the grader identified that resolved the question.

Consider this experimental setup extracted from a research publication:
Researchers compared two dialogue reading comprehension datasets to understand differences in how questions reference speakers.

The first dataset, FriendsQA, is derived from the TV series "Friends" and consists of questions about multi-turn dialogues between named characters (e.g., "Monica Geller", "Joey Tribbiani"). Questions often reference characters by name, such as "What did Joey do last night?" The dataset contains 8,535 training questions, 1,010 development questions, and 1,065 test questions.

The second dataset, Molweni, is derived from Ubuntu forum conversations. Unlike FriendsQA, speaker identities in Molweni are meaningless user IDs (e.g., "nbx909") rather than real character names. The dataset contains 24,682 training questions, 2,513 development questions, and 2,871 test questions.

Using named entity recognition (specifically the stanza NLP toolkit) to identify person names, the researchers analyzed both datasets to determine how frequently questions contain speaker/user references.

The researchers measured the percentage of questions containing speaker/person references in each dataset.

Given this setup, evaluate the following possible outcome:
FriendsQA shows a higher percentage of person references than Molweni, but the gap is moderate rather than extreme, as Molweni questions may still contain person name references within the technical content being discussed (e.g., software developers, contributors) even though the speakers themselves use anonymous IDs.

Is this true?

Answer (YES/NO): YES